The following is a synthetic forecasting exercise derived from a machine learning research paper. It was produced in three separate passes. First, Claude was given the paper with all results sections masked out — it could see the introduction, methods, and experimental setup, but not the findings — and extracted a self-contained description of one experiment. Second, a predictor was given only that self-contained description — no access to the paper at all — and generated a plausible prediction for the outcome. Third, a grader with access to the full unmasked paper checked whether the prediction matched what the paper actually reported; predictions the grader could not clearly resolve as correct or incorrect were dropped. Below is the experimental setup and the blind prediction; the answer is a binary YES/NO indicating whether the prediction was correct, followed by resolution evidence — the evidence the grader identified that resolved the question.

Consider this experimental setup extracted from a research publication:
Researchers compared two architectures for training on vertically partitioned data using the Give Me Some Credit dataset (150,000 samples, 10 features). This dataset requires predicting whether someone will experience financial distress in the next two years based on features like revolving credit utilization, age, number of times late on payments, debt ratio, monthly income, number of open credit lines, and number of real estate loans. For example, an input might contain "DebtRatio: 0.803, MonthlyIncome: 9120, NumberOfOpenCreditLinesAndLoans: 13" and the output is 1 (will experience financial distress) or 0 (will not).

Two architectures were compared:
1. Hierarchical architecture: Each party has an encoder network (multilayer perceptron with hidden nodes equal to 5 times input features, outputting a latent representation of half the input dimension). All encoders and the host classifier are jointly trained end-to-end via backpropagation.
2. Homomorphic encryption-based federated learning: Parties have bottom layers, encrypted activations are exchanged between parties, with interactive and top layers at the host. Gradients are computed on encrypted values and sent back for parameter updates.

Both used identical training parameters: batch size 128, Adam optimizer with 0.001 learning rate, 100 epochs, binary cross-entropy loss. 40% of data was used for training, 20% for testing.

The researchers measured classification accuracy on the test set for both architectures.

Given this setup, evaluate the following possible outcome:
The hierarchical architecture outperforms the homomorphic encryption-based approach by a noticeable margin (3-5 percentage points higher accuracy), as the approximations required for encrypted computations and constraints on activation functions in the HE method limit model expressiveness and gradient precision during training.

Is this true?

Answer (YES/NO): NO